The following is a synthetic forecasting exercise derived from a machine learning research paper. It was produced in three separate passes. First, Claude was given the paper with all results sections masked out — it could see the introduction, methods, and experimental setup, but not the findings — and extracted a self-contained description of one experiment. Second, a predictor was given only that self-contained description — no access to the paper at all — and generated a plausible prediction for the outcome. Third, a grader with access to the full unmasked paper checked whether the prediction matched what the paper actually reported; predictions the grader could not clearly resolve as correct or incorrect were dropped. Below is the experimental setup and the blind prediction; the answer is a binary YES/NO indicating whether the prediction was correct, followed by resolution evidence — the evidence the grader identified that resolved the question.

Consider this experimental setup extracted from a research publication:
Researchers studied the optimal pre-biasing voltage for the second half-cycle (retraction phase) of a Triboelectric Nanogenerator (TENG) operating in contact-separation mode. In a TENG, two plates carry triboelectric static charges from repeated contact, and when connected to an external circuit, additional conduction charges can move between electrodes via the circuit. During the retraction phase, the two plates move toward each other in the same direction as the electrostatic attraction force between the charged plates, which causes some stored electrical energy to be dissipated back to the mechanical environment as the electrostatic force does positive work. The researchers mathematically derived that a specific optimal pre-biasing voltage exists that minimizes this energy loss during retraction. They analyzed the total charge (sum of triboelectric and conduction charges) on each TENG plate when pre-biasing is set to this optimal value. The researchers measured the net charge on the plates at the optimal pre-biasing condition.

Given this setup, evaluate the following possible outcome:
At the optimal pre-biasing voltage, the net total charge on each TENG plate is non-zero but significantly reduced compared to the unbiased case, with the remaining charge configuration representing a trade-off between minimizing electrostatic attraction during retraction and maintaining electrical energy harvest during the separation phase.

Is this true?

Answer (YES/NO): NO